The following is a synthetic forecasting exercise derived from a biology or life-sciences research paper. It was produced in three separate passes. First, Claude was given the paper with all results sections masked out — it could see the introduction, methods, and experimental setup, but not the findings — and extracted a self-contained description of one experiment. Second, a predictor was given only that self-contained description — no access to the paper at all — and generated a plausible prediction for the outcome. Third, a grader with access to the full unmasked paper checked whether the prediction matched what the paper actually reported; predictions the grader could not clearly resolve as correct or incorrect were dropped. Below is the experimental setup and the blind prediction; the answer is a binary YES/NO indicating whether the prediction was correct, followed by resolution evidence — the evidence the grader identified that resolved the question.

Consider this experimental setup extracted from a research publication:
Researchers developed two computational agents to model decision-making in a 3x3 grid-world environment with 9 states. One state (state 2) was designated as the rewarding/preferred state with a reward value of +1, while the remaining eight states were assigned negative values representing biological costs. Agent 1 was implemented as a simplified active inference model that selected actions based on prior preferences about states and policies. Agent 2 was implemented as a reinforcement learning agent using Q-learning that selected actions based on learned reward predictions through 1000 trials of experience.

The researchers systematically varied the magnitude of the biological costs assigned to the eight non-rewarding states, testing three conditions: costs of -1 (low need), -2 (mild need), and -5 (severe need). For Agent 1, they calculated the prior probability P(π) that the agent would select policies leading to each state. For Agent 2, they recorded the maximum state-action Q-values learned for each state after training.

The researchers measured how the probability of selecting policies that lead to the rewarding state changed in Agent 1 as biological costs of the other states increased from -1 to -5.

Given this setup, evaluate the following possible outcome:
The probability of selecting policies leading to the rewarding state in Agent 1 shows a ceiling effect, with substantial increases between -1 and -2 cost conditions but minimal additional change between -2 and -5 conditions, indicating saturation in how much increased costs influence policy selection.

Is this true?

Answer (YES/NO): NO